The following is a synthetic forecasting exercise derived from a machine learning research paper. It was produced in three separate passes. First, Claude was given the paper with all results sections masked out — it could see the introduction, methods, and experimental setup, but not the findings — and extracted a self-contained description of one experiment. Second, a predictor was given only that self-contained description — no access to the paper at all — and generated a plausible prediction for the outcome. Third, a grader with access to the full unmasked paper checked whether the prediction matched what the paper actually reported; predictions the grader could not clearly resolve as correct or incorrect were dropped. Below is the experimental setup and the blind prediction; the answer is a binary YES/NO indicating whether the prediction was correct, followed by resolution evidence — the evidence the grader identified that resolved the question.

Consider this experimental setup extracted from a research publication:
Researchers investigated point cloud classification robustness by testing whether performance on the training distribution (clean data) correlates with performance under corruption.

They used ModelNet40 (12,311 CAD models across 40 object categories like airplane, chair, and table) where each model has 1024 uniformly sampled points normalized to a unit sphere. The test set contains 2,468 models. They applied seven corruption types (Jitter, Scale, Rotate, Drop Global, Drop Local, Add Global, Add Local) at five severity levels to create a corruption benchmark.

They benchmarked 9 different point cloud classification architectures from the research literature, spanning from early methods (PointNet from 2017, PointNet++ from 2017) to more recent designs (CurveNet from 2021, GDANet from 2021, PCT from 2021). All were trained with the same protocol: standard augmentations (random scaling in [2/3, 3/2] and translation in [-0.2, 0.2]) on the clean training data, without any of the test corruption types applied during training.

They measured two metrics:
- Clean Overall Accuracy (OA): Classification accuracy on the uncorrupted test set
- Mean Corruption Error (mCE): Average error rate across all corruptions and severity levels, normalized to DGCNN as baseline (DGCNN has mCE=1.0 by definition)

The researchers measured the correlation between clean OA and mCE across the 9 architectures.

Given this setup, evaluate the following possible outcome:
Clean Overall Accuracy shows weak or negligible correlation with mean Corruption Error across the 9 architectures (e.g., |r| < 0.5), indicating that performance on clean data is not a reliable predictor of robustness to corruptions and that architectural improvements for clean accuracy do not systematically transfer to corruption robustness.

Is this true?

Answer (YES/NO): YES